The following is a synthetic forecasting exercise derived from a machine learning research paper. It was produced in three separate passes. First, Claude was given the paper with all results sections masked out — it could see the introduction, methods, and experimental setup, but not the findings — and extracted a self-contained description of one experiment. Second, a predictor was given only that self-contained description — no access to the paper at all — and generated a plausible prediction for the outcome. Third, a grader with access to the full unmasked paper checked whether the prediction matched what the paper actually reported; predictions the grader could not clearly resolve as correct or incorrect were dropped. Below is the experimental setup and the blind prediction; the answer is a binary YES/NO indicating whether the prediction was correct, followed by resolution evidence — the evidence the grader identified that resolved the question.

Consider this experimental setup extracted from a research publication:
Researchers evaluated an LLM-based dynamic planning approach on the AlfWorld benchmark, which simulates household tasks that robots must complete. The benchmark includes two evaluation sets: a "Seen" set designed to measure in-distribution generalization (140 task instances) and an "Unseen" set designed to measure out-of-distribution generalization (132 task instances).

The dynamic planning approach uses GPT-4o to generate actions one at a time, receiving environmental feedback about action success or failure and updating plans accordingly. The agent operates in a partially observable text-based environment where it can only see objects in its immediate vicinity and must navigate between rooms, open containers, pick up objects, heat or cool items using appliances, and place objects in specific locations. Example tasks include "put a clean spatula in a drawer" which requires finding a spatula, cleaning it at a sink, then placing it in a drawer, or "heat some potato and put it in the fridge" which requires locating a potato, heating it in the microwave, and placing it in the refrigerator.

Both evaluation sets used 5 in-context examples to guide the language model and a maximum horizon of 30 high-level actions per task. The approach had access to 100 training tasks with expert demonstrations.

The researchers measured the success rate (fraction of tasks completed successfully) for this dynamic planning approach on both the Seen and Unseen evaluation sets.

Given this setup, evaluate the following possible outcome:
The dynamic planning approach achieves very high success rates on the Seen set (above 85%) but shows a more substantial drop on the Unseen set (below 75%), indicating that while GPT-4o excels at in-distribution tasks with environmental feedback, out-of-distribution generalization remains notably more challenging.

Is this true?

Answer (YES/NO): NO